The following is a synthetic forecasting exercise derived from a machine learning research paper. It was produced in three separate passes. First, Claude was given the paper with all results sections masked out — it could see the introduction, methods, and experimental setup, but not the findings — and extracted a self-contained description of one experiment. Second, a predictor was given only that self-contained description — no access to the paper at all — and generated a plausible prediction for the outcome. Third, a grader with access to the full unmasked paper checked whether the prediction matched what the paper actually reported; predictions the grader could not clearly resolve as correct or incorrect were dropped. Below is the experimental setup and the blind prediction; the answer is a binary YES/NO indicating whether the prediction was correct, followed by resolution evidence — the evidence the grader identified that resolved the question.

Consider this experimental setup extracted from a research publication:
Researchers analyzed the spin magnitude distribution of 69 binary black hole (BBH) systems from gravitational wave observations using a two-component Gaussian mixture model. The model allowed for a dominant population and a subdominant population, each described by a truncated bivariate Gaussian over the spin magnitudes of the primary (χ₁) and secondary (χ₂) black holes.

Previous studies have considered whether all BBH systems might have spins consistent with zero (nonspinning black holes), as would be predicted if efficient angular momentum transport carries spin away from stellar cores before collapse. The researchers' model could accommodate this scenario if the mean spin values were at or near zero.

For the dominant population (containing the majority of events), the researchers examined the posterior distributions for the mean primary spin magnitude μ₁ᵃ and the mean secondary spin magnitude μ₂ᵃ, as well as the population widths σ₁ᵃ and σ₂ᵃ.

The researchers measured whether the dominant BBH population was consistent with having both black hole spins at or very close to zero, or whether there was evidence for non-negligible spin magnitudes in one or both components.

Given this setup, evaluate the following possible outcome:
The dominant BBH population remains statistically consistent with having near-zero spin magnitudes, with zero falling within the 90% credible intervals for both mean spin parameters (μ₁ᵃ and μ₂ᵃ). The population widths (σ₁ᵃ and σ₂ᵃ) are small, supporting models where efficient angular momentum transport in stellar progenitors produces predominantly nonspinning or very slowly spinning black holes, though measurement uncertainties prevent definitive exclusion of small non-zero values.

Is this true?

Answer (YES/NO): NO